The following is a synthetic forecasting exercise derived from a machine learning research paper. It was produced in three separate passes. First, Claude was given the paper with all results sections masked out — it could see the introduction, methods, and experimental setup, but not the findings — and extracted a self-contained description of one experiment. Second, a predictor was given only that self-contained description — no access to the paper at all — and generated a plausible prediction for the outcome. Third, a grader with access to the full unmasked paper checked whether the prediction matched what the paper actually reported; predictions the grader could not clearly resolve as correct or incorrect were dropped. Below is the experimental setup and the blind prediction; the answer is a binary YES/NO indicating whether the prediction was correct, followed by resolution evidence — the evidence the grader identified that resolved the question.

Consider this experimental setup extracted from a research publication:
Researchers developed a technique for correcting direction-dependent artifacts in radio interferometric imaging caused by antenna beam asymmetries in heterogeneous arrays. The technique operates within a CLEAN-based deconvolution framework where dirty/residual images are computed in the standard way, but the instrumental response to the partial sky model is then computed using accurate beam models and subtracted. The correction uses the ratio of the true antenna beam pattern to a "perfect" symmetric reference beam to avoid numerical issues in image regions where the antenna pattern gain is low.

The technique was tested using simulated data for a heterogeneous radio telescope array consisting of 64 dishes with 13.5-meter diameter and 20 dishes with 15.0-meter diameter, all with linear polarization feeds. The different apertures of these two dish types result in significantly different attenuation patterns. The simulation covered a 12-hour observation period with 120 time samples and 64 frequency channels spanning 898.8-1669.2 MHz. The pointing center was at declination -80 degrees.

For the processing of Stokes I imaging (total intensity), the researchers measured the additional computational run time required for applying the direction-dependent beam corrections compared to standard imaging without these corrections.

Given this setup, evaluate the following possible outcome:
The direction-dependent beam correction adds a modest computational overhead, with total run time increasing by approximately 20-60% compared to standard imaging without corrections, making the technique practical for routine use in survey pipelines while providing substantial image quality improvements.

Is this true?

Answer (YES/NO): YES